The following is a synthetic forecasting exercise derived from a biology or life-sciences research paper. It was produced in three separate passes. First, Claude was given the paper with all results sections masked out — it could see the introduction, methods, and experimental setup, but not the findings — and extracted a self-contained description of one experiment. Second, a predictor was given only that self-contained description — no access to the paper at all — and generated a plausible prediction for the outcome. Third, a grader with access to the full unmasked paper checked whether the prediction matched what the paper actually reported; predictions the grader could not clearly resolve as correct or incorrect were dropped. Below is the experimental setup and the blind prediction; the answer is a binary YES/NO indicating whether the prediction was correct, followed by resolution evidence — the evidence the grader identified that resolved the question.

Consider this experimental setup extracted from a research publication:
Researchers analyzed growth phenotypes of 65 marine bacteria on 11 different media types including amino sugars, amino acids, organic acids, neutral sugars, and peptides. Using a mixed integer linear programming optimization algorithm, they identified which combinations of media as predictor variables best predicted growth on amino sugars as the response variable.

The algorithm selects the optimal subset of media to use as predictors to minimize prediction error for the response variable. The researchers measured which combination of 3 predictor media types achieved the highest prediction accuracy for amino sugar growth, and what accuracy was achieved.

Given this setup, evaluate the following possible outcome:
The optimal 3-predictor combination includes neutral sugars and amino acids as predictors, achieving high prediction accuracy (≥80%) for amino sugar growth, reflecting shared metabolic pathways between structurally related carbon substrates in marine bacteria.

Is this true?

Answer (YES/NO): YES